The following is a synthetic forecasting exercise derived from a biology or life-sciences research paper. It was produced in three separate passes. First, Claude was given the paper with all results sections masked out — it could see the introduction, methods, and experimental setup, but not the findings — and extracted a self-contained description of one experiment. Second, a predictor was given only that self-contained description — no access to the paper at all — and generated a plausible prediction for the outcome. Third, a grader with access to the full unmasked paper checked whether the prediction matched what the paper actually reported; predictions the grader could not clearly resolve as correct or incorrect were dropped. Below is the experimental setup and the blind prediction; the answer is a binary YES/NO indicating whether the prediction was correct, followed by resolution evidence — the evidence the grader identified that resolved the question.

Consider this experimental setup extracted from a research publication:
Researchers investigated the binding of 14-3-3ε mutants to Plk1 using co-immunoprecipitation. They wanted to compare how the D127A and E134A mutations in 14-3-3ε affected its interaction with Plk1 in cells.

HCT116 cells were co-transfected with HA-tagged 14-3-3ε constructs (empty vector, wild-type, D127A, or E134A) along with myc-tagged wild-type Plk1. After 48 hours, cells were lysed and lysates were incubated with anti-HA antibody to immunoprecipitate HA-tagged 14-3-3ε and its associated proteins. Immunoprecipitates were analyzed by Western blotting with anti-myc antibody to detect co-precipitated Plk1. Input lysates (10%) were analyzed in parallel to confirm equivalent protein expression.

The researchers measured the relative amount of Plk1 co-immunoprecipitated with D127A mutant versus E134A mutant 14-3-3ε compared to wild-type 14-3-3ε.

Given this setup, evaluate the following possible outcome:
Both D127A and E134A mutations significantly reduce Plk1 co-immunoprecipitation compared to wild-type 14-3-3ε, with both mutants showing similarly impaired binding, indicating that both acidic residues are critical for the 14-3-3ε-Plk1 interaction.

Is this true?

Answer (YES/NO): NO